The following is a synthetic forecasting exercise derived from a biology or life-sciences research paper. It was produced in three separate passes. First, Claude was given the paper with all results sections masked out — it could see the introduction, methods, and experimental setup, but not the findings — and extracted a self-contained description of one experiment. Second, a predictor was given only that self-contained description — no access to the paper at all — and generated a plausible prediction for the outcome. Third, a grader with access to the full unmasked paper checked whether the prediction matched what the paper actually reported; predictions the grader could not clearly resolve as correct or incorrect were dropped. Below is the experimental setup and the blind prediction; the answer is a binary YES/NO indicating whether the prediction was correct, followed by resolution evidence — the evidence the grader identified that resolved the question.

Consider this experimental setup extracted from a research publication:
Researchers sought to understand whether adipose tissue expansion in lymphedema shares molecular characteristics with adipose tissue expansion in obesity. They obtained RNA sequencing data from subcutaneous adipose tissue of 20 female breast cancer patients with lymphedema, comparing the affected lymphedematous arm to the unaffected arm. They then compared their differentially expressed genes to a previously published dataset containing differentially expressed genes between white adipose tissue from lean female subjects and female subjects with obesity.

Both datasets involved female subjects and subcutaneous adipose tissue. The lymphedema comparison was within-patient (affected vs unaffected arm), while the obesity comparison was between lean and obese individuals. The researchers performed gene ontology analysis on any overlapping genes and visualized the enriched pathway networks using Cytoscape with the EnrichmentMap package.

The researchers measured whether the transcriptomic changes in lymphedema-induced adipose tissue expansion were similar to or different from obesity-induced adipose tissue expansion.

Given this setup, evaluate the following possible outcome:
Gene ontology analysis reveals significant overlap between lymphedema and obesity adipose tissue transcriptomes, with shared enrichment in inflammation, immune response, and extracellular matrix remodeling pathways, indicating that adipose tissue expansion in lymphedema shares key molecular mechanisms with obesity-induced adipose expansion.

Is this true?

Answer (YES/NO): NO